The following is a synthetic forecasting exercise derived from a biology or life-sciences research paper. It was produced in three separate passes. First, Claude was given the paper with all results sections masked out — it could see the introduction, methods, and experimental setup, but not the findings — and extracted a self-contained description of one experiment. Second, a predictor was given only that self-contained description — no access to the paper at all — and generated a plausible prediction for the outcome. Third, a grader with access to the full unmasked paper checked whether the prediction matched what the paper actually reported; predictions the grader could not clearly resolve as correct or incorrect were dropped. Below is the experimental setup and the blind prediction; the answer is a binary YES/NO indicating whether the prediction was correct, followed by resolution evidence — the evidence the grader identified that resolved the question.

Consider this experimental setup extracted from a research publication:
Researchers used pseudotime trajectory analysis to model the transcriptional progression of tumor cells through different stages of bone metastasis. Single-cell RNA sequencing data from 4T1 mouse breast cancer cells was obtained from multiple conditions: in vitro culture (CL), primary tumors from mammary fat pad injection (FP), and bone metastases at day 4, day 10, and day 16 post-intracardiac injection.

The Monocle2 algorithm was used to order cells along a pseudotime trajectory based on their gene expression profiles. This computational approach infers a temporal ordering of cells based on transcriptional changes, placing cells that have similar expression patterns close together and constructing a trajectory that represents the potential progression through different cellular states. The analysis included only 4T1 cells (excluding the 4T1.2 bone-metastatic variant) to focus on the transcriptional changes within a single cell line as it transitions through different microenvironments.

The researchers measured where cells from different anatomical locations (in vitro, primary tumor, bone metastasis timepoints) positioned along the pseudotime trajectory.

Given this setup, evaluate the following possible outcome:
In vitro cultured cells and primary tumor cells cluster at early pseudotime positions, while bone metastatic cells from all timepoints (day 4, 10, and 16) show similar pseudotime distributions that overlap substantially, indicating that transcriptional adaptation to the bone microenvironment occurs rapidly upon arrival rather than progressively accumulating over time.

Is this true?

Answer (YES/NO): NO